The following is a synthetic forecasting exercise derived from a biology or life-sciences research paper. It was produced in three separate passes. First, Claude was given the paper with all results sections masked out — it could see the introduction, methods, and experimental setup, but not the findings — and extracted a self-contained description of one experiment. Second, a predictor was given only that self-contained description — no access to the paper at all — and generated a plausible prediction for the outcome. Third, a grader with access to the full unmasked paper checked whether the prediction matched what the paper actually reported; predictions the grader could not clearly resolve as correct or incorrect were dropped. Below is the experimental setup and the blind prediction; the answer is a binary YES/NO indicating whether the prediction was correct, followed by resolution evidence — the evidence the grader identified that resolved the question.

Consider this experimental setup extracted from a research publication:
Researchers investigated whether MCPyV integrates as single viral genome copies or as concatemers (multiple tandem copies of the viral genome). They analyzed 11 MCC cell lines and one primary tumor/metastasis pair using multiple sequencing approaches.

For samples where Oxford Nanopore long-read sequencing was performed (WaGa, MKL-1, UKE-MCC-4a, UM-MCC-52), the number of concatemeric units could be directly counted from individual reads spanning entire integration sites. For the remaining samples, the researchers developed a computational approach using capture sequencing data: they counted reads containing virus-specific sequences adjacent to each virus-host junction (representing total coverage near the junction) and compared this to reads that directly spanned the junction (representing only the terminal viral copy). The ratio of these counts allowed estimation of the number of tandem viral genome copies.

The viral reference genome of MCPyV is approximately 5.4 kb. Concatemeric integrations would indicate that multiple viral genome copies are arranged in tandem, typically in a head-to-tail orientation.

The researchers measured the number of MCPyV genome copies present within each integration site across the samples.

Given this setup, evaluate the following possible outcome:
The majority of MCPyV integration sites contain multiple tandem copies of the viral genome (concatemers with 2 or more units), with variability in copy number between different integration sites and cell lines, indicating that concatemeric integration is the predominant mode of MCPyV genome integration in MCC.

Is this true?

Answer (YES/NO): YES